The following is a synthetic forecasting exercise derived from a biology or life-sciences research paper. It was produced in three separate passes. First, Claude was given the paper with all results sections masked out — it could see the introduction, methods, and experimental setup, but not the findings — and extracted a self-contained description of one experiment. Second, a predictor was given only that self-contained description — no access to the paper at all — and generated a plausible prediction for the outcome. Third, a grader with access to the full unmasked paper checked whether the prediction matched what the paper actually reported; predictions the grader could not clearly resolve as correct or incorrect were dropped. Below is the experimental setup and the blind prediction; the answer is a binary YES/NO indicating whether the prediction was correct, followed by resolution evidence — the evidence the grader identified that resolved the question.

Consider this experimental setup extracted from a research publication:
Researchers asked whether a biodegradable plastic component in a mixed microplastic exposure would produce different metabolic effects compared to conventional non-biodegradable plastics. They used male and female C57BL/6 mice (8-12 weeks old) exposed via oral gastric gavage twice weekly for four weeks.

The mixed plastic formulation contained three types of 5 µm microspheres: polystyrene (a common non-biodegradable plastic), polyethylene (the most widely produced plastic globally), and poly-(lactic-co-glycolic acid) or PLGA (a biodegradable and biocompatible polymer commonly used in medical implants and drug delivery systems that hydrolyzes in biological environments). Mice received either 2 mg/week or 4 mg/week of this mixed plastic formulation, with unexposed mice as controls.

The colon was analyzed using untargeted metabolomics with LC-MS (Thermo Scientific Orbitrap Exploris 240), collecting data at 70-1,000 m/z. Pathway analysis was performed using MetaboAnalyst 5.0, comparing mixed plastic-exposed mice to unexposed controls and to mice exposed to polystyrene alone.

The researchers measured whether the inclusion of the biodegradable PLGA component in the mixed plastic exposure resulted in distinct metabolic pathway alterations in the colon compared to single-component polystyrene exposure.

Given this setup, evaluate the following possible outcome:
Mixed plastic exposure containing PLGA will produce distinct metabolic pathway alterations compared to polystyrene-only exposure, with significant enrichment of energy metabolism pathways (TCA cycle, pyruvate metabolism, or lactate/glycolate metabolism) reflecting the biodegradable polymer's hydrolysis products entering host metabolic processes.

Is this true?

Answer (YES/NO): NO